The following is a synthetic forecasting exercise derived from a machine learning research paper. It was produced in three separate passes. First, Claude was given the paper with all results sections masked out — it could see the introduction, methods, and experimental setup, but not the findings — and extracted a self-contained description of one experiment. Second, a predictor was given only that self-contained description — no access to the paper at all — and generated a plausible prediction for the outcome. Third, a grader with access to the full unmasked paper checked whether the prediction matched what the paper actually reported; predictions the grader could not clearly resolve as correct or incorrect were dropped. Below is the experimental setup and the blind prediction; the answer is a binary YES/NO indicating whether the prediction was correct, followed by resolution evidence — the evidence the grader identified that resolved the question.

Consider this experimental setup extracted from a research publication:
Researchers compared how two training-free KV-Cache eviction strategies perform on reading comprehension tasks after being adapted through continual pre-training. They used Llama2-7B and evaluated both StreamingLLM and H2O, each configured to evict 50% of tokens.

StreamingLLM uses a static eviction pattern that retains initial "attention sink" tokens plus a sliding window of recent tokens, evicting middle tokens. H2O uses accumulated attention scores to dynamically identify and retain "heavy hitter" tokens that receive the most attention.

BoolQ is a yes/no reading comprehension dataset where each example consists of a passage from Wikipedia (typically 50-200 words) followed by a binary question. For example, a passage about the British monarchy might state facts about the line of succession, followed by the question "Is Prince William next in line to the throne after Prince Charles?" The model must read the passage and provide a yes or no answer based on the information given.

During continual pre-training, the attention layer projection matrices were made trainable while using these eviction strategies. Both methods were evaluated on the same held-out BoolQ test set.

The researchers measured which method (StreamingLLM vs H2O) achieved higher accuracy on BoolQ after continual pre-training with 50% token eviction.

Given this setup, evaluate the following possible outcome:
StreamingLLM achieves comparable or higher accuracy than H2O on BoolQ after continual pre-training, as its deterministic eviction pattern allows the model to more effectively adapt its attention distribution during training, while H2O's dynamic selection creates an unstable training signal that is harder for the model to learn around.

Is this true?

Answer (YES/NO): NO